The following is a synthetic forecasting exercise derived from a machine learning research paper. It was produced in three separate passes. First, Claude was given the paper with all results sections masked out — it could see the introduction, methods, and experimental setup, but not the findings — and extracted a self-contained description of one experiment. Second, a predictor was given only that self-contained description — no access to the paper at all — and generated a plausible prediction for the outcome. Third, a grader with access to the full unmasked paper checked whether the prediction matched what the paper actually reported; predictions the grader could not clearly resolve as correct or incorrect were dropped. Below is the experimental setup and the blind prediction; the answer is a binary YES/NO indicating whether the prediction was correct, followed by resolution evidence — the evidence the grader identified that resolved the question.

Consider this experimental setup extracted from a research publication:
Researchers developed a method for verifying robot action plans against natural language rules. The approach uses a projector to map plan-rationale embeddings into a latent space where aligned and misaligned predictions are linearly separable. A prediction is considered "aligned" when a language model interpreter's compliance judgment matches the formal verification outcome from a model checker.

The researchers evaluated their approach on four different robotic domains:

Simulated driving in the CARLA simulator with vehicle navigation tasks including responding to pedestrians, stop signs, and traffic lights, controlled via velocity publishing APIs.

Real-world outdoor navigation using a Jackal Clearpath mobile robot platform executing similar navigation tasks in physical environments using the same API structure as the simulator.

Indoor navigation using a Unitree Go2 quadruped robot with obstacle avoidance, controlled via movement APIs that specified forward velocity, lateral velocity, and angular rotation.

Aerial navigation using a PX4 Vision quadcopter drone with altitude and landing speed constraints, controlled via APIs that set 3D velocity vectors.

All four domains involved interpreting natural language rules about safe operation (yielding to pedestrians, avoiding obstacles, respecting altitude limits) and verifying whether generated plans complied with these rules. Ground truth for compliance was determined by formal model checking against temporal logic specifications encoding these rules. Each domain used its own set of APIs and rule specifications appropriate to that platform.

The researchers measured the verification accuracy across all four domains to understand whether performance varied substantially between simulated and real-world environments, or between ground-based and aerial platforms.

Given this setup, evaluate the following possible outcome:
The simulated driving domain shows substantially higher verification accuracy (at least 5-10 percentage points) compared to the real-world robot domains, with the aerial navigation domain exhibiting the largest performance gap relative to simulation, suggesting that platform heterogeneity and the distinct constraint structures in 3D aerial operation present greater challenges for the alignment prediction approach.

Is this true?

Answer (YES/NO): NO